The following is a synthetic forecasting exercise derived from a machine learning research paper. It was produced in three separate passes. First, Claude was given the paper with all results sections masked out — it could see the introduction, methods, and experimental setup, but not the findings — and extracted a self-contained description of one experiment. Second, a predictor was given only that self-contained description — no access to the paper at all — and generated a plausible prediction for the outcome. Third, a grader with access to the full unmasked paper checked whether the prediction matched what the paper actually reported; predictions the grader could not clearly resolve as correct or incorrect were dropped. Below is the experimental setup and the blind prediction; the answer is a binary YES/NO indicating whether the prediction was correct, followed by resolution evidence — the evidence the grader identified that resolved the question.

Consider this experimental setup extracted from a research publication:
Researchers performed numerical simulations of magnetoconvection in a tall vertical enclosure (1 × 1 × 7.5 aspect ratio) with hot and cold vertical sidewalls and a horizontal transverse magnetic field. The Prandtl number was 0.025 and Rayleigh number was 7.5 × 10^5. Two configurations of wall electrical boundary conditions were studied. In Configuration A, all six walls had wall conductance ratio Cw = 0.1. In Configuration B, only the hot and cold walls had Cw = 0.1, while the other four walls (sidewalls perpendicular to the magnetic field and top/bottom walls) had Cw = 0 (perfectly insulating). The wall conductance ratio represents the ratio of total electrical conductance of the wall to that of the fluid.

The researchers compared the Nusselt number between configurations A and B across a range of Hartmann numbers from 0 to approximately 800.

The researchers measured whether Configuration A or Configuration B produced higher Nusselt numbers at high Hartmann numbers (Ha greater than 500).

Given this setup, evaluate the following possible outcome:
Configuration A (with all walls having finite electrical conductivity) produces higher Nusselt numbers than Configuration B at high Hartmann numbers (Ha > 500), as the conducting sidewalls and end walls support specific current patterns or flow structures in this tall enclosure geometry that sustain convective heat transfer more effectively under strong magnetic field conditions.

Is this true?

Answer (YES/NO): NO